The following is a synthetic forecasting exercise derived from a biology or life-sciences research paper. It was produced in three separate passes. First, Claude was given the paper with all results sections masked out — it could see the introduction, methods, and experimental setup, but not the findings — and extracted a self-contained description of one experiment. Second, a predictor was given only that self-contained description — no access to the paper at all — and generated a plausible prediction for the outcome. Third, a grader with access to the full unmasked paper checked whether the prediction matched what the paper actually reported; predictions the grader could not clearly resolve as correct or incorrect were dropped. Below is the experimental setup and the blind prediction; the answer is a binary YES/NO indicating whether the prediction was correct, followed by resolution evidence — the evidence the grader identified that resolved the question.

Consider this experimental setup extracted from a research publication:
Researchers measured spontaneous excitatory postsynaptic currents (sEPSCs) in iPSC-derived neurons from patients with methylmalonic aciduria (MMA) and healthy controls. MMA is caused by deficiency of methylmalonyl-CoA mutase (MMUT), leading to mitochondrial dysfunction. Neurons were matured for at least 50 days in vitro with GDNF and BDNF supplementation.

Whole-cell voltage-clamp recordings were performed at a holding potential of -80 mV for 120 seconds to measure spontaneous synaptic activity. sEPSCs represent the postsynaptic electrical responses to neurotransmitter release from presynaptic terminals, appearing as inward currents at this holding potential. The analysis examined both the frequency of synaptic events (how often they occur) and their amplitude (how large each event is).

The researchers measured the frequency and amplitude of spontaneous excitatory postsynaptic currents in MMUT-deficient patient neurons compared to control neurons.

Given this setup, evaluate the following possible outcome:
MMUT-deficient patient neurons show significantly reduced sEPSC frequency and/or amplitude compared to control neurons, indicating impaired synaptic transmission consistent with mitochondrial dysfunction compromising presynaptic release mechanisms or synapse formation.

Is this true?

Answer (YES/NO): NO